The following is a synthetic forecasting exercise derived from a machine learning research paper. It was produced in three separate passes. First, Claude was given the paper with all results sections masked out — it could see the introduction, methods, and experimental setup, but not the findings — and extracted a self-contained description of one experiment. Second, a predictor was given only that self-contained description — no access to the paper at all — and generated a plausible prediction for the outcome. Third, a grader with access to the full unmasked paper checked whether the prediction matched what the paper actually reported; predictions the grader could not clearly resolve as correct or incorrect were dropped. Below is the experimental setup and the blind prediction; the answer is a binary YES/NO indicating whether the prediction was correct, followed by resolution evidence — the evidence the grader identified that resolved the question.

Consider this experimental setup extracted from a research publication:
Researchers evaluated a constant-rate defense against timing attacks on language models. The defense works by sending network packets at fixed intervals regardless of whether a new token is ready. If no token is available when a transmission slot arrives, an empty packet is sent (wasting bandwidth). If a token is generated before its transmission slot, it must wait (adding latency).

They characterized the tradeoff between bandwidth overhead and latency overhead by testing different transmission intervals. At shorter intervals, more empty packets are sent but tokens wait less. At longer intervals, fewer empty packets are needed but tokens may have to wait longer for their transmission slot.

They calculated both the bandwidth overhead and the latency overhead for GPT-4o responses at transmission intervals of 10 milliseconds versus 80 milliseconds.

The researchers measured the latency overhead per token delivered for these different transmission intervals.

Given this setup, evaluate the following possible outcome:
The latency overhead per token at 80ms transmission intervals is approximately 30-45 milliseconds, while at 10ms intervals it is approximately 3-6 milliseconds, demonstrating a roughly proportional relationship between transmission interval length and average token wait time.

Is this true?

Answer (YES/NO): NO